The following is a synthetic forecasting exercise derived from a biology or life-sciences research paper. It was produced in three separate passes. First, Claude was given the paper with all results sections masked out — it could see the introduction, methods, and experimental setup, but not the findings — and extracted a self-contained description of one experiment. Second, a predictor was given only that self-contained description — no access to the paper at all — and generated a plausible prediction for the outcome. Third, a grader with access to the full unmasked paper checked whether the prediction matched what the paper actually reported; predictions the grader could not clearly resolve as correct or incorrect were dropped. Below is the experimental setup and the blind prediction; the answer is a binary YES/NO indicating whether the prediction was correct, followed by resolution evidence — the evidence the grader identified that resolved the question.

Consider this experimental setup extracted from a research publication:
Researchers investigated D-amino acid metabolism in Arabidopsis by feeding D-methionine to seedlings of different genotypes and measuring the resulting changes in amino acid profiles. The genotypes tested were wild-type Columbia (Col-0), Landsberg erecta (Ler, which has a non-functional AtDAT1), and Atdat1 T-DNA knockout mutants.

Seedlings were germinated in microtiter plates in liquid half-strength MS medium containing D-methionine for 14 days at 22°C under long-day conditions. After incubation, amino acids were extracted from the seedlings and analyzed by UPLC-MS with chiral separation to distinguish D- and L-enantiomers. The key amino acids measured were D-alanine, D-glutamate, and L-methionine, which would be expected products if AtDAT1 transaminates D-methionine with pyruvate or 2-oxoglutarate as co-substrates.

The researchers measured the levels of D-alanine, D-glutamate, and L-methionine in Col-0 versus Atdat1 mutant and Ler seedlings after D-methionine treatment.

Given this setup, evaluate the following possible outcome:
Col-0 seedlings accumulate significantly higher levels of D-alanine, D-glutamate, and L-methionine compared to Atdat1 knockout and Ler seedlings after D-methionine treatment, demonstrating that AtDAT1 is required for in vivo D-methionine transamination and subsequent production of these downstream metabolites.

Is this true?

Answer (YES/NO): YES